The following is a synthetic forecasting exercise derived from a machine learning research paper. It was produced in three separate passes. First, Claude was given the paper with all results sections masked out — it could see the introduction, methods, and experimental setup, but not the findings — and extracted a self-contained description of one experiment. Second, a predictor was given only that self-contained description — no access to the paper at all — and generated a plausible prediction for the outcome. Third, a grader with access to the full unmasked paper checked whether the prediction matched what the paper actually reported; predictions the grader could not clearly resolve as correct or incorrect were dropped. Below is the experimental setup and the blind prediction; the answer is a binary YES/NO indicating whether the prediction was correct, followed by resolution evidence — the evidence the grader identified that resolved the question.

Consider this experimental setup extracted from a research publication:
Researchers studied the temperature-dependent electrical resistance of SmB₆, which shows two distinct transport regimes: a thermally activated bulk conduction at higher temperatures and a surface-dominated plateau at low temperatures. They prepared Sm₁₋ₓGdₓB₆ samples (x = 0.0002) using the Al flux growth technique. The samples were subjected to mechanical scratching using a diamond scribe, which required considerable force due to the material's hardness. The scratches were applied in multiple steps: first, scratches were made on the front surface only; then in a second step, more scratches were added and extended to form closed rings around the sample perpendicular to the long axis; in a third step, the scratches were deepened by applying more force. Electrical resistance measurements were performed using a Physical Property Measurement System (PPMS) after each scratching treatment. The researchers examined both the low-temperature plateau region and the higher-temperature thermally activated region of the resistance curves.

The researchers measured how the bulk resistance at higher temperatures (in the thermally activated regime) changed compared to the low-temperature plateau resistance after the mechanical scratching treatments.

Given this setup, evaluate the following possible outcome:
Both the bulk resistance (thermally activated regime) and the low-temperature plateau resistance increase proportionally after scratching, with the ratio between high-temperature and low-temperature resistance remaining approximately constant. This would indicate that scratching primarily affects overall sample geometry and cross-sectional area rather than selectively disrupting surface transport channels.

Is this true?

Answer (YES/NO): NO